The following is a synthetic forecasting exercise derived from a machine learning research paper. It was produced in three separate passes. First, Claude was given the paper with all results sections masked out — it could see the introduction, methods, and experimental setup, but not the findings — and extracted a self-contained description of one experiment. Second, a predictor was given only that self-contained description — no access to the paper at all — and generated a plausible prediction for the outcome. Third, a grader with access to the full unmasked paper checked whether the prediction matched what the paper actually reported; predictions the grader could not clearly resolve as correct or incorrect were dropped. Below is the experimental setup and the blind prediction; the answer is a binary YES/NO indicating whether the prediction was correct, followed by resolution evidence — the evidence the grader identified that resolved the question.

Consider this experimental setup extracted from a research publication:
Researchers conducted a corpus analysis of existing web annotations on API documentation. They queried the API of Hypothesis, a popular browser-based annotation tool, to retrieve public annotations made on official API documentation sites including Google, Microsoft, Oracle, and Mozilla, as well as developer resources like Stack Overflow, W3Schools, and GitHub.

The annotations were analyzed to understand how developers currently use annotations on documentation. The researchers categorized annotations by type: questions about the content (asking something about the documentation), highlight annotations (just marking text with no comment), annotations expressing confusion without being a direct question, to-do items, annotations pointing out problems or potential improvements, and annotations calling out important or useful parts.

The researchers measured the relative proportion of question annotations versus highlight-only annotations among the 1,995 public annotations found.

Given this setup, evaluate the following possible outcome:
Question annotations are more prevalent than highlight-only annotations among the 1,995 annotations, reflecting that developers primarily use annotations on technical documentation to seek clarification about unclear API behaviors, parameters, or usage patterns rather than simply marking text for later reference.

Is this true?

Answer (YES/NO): NO